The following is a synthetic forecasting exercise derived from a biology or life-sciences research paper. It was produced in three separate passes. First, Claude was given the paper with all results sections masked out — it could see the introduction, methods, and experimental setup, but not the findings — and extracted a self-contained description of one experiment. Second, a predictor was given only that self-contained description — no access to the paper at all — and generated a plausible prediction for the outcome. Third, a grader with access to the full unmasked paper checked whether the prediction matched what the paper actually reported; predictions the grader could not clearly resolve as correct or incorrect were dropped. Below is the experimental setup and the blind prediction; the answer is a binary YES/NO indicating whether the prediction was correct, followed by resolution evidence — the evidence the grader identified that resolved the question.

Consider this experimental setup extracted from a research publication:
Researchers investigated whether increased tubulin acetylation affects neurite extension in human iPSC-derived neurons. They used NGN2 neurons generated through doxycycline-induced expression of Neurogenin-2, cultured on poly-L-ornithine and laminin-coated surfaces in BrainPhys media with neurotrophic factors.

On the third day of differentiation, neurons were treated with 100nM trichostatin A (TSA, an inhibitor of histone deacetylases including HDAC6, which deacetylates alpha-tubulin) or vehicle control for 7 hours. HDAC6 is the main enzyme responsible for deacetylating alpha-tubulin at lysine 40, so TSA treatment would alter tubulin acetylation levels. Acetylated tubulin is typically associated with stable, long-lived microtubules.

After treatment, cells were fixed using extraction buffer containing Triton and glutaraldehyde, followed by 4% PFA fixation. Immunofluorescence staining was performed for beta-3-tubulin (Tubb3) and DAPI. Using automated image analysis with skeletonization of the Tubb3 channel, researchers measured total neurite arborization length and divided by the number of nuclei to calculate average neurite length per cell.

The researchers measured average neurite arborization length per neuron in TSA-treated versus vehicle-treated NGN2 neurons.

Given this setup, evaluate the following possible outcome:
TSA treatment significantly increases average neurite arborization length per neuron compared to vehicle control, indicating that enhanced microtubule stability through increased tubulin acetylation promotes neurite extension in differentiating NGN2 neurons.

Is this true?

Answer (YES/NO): NO